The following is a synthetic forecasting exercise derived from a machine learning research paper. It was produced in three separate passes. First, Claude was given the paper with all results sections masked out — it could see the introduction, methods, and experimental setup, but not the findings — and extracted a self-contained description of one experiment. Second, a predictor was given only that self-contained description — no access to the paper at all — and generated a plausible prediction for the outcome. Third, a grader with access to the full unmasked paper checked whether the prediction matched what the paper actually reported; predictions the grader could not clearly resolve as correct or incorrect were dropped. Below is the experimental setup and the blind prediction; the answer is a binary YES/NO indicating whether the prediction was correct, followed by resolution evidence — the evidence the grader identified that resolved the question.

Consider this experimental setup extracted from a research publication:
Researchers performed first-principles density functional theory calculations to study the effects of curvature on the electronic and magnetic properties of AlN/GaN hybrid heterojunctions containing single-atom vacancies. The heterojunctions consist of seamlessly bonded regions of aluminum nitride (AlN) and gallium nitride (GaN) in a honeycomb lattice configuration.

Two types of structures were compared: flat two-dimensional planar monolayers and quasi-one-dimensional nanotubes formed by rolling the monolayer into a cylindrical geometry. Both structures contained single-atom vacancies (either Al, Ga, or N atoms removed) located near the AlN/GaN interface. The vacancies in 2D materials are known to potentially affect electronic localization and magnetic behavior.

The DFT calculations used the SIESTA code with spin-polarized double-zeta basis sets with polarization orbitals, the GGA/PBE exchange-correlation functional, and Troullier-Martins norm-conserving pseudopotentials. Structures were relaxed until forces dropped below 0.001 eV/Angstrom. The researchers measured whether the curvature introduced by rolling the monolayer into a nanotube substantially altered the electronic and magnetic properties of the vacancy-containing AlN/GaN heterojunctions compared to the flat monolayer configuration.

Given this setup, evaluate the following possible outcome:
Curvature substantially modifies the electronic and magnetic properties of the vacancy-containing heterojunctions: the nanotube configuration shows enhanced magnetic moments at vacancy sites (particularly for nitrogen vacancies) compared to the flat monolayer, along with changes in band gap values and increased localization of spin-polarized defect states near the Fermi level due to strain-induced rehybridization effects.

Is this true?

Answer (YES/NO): NO